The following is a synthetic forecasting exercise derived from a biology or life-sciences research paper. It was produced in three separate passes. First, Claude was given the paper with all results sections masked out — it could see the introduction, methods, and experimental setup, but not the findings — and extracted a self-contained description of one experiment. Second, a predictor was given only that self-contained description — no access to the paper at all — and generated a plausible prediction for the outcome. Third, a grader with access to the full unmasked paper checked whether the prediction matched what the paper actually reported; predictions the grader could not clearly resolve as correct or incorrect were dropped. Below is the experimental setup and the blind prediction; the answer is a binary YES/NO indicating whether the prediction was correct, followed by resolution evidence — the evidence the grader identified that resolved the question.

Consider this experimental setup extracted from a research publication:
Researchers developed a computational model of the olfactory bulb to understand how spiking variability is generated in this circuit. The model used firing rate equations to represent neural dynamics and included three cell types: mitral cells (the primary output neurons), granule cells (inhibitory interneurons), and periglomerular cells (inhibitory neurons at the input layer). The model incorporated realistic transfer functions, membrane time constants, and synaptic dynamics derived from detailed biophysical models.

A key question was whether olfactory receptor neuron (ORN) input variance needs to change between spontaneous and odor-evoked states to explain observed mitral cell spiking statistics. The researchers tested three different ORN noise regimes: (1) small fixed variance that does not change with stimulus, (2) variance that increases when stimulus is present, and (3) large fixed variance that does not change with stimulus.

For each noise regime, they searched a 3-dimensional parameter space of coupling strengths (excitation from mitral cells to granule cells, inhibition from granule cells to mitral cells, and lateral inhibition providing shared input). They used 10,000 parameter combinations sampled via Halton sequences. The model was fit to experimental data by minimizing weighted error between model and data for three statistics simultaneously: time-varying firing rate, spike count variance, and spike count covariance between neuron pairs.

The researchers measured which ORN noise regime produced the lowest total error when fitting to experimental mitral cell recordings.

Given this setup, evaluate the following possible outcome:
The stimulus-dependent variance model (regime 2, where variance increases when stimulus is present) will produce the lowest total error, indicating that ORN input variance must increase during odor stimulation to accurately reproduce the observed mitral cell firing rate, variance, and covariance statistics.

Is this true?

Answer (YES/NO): NO